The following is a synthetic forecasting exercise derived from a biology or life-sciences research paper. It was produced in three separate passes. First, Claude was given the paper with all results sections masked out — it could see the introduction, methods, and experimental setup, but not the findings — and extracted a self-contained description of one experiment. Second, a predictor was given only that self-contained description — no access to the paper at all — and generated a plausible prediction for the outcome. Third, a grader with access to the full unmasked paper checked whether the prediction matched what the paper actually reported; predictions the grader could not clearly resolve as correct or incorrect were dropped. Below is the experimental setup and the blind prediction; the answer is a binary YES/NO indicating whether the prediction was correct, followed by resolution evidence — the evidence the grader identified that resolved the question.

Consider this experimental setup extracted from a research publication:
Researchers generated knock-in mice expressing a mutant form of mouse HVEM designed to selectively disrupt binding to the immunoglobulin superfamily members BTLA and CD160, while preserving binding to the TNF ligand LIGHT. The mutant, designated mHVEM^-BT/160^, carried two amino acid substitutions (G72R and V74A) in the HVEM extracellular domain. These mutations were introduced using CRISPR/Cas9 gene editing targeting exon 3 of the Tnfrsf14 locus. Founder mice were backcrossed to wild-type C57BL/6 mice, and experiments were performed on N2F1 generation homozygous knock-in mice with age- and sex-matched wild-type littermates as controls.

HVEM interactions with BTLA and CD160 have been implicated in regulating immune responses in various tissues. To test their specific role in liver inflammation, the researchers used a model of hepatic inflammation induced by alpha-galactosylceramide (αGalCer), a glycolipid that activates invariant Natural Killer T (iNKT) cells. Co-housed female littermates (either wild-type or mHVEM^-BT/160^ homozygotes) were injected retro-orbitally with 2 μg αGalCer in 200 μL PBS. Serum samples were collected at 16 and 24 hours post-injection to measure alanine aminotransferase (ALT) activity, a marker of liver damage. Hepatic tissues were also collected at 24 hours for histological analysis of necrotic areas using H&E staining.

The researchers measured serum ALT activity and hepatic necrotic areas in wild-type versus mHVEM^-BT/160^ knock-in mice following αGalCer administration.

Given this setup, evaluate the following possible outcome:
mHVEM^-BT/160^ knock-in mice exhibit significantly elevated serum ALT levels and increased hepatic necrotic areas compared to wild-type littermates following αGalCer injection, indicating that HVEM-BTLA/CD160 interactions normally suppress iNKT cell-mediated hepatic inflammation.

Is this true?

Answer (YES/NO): YES